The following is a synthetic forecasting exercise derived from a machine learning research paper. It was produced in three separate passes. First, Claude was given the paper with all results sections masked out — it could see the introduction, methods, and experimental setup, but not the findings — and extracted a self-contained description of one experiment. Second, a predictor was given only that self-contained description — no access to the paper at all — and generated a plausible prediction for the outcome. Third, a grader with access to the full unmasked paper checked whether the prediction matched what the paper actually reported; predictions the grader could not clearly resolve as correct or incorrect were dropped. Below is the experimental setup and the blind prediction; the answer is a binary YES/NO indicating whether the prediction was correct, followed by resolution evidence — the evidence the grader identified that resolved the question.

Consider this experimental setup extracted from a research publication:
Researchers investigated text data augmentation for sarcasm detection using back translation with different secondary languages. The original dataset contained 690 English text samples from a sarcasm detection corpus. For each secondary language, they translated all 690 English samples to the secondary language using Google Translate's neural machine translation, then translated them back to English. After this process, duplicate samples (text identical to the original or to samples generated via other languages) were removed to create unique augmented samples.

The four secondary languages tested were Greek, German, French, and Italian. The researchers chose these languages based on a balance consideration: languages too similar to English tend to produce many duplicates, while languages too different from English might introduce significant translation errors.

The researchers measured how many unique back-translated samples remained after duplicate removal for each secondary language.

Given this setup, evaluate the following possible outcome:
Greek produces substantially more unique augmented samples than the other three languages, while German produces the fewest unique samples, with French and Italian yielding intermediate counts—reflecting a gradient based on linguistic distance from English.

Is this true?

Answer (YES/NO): NO